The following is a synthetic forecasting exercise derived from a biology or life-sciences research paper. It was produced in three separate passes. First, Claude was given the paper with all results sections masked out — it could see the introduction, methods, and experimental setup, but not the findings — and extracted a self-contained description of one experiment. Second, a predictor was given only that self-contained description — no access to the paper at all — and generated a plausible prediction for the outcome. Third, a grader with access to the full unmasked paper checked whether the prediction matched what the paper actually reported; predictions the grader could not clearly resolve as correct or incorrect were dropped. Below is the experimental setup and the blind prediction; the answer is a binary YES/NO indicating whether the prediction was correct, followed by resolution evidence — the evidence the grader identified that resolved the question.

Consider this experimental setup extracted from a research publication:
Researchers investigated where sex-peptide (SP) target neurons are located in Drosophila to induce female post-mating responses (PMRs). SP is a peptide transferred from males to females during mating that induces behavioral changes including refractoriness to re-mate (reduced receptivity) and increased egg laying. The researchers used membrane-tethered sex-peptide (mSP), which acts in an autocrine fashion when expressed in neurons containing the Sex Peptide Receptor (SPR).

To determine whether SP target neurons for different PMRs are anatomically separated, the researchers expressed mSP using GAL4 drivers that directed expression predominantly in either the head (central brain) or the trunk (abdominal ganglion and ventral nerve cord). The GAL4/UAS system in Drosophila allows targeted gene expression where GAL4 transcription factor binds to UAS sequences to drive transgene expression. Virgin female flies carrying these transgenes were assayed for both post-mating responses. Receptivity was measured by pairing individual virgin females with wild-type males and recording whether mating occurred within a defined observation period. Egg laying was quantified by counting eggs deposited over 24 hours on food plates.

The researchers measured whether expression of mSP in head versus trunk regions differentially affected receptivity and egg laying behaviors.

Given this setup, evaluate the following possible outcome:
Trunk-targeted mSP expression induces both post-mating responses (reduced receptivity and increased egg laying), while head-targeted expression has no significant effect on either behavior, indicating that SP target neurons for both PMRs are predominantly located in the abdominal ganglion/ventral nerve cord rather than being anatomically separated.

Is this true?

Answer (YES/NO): NO